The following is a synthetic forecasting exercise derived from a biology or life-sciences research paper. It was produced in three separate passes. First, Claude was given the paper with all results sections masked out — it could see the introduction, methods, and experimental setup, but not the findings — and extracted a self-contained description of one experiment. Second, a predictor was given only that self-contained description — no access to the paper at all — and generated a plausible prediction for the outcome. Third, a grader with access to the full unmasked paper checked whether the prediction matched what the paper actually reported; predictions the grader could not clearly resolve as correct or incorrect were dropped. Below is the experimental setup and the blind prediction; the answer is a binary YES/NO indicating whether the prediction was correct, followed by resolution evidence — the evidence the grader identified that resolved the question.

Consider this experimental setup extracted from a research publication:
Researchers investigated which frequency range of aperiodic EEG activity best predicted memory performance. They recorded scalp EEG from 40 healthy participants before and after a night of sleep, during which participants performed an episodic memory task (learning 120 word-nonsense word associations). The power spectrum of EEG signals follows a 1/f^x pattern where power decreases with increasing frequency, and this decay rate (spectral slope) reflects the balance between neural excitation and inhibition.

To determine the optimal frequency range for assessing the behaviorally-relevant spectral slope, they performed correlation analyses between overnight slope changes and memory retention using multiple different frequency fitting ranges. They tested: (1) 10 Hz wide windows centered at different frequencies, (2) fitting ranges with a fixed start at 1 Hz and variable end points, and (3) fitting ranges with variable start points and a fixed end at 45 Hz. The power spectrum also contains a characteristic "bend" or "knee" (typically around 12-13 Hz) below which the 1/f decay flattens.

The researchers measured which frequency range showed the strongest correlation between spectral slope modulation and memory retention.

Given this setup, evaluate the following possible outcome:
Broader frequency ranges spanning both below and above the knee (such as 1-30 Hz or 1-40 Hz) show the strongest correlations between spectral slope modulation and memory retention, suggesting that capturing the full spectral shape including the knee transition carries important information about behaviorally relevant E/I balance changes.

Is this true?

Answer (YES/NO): NO